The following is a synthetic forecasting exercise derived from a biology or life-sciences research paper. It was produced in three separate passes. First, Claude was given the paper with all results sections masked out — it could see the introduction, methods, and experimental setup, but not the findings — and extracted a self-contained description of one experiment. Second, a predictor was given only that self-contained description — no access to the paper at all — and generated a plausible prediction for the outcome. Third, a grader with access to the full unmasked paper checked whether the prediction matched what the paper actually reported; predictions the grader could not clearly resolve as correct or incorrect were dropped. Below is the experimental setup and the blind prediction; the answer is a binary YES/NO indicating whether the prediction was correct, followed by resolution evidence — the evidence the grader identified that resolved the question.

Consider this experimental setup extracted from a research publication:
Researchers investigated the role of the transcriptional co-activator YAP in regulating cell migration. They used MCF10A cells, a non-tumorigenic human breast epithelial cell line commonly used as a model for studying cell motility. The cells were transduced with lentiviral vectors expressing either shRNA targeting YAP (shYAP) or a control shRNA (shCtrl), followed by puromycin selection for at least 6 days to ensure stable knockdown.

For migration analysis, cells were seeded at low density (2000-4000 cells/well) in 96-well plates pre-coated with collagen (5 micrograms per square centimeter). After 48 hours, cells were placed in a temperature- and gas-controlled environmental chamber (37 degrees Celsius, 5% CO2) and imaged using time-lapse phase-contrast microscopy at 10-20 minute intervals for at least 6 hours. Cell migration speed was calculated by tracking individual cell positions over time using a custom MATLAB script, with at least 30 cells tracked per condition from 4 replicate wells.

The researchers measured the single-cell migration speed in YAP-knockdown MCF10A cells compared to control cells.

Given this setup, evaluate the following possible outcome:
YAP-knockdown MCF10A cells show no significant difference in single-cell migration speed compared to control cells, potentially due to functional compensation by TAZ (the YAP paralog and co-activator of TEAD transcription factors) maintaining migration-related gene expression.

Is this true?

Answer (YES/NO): NO